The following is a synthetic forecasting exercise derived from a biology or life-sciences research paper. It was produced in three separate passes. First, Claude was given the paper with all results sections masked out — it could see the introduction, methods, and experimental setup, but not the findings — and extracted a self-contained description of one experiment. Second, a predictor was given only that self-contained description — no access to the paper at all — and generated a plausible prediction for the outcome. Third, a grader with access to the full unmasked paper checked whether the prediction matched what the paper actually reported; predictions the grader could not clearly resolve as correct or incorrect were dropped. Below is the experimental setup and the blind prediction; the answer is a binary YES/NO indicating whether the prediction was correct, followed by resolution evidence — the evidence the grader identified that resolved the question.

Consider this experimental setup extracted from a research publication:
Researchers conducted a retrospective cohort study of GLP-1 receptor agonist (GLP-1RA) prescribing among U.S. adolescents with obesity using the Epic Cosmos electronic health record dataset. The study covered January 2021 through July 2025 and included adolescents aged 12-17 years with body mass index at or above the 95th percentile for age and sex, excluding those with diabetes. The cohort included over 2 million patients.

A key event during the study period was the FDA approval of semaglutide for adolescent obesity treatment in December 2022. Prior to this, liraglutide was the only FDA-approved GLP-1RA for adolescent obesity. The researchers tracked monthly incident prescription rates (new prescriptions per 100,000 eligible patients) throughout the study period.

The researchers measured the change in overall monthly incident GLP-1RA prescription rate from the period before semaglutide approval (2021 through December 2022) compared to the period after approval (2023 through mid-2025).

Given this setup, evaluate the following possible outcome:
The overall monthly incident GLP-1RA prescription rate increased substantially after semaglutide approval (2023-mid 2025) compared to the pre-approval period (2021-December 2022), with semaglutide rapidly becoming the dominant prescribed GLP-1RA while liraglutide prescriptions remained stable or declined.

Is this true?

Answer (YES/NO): YES